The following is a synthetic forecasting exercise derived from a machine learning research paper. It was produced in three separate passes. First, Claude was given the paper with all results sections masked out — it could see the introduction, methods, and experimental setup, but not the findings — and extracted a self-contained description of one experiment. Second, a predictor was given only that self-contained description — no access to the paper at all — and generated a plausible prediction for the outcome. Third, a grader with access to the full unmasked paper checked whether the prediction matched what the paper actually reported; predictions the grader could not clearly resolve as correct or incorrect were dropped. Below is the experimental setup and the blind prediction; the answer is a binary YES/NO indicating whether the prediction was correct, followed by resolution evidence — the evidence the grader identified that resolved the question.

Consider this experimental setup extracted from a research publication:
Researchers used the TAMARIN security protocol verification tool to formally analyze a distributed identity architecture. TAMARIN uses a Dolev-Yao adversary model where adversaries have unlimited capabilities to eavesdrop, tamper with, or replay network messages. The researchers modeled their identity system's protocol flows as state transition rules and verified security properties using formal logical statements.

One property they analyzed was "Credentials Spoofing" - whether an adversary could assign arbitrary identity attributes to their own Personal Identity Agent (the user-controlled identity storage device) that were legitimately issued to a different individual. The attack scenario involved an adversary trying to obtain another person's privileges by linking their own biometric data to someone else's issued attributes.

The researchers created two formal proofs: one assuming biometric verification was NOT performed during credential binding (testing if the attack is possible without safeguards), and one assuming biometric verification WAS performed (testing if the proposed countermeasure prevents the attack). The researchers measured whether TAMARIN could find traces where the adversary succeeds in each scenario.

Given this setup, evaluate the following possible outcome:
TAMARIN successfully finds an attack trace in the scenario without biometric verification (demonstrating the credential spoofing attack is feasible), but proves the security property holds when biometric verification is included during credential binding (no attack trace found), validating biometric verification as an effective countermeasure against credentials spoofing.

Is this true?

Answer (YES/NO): YES